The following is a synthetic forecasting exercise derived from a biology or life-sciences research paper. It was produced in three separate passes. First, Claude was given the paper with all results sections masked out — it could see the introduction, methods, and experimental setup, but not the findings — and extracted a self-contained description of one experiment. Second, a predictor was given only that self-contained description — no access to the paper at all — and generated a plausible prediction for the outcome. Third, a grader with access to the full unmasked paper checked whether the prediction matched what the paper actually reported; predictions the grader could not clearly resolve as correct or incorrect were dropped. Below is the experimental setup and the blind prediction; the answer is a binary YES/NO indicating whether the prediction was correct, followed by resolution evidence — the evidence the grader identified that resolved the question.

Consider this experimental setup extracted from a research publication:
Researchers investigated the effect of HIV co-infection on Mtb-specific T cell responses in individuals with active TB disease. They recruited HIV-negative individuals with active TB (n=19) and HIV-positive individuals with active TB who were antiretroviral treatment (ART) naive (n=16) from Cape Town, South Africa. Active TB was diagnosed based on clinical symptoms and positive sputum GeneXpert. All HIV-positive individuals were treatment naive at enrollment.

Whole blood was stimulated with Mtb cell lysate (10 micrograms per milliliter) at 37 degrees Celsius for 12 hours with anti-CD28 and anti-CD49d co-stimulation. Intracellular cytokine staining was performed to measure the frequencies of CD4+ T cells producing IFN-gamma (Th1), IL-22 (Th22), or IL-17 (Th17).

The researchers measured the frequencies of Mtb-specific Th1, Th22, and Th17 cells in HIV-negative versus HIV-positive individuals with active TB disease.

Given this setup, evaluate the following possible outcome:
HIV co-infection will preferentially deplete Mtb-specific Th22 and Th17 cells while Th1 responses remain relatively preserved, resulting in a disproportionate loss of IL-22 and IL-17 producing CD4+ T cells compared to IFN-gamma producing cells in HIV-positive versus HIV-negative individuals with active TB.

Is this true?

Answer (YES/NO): NO